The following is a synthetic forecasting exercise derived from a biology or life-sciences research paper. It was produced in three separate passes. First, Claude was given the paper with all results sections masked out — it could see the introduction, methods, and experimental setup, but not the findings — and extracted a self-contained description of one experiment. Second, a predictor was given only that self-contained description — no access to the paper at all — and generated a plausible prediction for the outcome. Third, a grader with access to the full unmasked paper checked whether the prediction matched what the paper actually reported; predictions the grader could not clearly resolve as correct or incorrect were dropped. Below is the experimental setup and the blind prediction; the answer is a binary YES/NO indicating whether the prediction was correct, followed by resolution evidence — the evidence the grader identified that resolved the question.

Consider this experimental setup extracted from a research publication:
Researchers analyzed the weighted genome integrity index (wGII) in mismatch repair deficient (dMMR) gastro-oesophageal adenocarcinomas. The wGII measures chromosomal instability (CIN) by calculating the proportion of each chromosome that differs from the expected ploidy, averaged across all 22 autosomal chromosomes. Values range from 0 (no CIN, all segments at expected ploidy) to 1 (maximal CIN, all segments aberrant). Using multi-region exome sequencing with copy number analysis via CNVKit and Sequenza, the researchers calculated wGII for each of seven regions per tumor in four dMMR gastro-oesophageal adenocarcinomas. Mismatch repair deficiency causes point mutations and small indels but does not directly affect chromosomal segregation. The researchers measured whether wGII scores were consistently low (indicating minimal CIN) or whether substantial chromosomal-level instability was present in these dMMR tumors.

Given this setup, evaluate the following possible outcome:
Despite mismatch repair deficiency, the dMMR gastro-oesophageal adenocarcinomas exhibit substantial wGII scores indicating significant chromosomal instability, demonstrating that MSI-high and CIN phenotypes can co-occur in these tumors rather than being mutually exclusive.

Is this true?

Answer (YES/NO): NO